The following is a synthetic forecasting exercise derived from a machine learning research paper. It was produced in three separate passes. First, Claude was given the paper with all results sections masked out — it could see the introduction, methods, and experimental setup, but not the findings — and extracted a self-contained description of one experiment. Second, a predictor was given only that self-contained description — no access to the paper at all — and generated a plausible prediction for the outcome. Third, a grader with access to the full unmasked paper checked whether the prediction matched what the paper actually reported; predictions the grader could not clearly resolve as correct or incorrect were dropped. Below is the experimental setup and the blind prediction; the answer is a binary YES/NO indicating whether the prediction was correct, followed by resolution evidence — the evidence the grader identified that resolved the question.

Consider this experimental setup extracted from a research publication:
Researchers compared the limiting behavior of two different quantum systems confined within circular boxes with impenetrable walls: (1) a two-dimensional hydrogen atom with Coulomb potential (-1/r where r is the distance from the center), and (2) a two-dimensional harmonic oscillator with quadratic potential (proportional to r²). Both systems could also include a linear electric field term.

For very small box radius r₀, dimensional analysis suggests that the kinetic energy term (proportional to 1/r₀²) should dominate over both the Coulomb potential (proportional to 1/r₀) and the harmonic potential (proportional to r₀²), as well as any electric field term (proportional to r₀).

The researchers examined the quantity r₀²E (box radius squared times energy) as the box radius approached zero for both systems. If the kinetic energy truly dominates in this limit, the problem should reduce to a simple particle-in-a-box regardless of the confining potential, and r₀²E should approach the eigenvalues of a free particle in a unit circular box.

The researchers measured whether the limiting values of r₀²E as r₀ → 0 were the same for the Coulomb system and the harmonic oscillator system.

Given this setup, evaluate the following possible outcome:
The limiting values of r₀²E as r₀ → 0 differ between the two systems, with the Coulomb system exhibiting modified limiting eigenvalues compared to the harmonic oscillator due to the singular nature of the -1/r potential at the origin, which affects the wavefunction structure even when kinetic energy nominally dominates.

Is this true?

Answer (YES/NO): NO